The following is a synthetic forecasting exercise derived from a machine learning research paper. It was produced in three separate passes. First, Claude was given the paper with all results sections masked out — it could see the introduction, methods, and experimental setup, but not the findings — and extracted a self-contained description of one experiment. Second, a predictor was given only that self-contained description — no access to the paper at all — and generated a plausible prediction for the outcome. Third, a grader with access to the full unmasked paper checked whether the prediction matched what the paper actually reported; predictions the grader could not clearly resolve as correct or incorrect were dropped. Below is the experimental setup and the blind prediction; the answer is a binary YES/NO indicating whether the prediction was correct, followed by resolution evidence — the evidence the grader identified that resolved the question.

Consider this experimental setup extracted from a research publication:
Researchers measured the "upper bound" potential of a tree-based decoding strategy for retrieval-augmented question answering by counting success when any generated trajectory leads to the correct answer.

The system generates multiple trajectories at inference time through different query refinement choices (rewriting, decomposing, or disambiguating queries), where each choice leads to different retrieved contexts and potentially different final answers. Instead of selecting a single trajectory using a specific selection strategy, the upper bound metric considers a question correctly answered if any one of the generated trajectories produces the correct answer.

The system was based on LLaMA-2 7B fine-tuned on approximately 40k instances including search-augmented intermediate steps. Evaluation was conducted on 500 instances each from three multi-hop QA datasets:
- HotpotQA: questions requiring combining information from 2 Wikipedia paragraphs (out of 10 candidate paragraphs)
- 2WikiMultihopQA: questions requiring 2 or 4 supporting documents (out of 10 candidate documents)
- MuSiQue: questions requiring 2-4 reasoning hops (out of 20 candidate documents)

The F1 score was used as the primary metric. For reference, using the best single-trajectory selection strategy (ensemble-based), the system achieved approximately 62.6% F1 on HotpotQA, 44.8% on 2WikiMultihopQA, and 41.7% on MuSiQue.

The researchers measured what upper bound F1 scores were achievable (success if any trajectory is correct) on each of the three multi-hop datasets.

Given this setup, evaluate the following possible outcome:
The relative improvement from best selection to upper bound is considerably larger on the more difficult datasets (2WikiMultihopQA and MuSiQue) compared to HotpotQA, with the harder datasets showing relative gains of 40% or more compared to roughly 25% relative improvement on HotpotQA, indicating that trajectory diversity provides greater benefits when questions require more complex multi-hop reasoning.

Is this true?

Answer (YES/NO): NO